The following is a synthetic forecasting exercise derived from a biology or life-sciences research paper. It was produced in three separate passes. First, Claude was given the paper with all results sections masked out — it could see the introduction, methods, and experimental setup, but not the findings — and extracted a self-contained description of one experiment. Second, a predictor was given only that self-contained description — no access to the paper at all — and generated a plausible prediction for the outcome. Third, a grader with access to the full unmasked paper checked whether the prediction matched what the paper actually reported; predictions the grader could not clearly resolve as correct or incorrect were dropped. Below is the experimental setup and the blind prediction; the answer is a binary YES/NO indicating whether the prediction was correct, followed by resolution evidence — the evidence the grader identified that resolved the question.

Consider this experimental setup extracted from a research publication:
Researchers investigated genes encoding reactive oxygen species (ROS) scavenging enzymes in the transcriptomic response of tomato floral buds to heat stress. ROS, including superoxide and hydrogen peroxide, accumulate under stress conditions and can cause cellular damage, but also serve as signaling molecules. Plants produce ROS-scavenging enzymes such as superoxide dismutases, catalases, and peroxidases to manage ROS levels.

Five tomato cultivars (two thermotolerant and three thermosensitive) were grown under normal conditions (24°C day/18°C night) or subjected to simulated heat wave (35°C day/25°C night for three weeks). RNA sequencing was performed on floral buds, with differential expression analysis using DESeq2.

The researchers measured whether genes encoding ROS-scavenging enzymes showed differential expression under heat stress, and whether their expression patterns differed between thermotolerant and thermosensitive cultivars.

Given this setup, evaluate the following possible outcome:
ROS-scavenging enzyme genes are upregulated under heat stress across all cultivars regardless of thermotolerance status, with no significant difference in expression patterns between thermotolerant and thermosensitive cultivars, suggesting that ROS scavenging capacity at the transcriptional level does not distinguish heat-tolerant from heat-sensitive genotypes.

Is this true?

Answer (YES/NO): NO